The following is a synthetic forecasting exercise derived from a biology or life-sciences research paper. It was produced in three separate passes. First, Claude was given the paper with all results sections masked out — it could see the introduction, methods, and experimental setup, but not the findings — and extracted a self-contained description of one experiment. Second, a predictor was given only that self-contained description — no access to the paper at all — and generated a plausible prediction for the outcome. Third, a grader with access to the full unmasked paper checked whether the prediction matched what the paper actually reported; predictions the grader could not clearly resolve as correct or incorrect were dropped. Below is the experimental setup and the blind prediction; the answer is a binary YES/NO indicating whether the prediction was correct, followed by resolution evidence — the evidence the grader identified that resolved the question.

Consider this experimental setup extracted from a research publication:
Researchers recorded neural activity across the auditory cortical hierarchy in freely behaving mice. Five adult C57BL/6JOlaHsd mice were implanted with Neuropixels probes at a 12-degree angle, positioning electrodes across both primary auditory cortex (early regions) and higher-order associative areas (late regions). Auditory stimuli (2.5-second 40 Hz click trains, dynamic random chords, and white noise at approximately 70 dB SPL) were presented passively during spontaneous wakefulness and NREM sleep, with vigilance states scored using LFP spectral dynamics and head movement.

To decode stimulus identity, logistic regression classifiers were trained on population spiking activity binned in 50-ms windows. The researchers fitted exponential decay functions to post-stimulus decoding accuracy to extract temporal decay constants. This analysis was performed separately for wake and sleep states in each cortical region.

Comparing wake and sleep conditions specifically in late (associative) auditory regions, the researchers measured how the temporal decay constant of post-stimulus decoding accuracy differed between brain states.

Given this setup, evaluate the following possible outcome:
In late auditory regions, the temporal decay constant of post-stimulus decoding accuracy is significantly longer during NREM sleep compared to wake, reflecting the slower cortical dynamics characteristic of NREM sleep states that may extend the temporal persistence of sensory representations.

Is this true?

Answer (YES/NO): YES